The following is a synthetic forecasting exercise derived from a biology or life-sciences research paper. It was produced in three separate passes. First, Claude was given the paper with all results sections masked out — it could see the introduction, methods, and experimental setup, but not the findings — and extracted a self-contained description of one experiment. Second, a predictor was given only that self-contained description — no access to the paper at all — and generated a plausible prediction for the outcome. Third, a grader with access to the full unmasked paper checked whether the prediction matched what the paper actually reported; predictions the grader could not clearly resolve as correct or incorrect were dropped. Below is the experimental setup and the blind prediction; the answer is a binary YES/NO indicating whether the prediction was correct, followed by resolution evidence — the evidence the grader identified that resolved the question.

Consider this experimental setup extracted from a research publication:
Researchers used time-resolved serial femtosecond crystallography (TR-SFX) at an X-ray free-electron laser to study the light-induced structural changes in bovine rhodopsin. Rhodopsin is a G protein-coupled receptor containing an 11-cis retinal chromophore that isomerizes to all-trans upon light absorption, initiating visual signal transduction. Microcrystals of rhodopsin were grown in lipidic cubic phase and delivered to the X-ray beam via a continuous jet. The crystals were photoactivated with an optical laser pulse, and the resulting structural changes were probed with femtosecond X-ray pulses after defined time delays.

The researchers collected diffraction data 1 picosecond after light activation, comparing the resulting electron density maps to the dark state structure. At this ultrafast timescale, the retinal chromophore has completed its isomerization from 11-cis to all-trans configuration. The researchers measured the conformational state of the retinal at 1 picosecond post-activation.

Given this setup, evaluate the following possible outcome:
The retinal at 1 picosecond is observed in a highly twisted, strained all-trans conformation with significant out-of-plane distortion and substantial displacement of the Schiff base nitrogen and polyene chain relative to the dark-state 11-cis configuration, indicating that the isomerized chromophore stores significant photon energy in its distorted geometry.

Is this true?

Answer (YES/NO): NO